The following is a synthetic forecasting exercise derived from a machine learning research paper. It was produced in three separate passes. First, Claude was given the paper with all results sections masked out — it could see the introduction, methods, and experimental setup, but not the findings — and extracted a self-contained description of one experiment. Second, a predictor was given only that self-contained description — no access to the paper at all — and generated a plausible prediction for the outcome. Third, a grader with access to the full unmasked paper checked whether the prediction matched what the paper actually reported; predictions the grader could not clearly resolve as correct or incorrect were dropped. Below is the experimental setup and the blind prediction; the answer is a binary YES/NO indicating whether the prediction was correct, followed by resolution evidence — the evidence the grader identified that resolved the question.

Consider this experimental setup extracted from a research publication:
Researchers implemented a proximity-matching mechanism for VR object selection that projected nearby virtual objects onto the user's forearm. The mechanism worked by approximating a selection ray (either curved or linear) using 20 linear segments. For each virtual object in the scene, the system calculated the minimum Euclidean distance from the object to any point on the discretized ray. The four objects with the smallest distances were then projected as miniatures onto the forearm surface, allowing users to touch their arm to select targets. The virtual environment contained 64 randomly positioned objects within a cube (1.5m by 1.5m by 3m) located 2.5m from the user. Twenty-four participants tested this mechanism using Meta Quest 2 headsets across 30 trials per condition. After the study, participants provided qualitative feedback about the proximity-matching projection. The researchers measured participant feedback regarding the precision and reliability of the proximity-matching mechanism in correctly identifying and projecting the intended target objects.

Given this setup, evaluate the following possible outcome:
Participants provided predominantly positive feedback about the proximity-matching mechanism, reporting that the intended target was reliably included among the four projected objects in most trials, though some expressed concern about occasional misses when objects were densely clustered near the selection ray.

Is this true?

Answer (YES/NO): NO